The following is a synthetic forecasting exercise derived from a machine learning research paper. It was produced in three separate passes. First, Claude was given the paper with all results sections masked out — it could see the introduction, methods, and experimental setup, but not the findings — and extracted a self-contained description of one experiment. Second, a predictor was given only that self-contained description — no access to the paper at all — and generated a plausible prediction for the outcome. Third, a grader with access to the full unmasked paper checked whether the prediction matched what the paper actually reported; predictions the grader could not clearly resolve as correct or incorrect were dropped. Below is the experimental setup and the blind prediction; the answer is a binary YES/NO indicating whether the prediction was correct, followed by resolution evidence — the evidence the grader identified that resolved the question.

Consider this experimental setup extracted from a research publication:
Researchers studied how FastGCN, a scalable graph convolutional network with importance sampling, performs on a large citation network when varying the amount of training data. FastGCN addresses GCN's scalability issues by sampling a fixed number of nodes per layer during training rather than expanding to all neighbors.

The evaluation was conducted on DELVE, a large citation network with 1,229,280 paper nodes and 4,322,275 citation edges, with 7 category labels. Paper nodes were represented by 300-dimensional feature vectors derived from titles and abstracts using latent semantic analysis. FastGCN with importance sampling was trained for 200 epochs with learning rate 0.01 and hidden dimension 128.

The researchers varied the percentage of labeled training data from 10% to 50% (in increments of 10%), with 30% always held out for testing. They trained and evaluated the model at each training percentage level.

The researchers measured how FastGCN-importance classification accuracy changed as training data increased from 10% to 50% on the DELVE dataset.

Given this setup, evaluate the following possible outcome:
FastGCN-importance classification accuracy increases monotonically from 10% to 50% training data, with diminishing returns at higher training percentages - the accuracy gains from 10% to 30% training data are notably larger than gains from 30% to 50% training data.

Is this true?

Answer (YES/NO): NO